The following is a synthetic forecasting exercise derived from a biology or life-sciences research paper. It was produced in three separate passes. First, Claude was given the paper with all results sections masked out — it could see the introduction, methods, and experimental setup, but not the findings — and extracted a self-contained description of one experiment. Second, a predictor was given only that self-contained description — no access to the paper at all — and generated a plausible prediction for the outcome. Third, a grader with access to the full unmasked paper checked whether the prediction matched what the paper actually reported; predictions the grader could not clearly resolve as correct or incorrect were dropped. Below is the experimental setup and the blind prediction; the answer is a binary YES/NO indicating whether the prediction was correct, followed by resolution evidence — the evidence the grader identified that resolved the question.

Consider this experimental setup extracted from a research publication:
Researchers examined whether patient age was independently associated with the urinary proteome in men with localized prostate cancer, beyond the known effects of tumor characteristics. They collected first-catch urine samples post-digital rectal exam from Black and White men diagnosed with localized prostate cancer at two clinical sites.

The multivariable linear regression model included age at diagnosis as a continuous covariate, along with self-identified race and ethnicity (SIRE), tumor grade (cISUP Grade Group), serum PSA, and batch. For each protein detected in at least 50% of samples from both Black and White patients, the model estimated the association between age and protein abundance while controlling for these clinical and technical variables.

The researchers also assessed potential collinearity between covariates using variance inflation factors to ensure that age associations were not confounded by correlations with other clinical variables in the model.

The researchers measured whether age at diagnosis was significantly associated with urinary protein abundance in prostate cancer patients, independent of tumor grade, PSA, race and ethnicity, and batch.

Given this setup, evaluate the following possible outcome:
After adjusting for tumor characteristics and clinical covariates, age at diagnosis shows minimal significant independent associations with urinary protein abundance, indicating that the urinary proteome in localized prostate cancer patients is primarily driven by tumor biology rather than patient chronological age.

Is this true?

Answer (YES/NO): NO